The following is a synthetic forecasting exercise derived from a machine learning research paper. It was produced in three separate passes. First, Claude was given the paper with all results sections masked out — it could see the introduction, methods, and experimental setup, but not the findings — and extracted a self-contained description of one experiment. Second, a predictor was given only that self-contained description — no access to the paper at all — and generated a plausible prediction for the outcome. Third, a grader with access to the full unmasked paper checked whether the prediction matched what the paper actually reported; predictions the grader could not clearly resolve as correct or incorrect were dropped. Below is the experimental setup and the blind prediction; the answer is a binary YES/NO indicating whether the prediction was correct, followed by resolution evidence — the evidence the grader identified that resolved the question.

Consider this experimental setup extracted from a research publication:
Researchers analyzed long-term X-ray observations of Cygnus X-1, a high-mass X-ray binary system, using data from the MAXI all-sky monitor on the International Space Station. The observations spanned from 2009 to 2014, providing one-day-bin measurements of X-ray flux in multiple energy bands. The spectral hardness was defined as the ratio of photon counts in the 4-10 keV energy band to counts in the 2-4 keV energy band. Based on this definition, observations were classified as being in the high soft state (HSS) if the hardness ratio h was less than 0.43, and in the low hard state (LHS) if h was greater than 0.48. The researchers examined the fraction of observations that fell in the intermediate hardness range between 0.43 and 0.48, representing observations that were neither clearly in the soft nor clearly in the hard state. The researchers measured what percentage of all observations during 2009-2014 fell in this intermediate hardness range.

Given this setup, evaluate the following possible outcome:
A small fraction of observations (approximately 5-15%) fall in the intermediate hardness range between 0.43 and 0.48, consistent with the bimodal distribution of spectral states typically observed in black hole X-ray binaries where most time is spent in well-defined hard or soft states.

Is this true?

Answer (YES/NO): NO